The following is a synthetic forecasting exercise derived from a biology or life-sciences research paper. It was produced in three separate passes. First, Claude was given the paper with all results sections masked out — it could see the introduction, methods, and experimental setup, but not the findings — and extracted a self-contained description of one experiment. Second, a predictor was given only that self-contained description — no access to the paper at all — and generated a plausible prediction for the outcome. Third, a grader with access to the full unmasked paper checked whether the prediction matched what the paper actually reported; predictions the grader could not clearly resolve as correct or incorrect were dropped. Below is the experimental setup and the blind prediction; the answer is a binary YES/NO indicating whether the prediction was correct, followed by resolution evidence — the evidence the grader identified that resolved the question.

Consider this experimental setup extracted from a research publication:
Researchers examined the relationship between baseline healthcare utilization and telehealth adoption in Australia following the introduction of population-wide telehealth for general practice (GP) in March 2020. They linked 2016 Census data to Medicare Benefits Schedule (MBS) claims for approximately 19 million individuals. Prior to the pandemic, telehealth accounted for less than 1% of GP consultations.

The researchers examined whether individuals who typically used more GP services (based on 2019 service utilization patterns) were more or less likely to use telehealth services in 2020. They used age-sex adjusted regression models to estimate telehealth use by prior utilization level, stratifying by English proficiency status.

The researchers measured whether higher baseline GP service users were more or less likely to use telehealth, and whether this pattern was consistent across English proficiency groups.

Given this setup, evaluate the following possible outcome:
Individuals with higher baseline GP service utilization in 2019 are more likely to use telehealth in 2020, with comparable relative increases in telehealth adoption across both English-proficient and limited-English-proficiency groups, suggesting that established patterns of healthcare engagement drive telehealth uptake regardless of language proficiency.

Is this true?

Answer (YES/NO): NO